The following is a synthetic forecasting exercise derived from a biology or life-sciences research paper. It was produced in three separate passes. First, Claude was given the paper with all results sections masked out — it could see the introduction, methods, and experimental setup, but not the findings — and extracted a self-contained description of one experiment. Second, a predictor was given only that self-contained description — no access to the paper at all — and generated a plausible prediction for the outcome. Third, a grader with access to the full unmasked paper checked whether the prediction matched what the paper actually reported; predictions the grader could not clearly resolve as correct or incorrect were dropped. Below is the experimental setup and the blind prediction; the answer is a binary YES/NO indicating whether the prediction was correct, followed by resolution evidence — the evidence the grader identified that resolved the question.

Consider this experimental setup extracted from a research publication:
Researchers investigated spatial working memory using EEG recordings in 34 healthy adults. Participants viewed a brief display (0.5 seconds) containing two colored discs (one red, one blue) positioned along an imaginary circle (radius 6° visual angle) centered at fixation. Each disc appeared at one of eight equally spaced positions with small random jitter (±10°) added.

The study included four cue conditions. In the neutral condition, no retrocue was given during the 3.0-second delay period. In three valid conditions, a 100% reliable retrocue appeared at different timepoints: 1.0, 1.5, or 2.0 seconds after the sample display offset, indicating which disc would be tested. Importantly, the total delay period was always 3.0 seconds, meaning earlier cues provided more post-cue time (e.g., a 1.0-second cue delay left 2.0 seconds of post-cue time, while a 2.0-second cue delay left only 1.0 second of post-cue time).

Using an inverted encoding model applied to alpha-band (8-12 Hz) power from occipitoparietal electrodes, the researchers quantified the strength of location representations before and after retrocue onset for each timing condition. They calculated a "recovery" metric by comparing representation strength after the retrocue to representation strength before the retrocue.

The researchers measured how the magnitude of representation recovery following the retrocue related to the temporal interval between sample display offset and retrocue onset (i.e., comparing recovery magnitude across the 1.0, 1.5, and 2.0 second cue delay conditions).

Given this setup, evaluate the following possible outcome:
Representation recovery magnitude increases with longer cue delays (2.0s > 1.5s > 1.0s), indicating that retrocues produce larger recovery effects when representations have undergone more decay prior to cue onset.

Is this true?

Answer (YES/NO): NO